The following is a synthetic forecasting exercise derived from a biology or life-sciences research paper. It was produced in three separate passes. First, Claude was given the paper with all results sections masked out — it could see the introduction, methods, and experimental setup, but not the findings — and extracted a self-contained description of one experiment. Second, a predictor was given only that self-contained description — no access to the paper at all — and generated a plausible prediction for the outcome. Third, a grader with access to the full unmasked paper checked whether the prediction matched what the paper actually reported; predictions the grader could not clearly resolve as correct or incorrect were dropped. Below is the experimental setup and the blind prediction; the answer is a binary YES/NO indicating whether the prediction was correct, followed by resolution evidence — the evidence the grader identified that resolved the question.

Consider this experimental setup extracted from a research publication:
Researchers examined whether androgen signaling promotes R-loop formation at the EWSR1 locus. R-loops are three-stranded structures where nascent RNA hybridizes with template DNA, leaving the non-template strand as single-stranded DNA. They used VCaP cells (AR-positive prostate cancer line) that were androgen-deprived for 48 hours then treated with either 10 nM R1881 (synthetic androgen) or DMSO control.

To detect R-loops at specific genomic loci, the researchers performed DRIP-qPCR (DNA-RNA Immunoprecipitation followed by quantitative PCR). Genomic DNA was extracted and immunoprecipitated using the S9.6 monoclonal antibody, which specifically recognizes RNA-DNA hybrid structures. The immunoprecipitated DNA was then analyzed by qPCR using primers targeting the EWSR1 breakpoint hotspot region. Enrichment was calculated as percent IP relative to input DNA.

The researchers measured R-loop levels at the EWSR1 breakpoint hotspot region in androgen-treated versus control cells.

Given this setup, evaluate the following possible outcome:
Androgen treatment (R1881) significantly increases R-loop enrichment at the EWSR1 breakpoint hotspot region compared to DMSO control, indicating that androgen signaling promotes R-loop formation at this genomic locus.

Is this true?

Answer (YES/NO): YES